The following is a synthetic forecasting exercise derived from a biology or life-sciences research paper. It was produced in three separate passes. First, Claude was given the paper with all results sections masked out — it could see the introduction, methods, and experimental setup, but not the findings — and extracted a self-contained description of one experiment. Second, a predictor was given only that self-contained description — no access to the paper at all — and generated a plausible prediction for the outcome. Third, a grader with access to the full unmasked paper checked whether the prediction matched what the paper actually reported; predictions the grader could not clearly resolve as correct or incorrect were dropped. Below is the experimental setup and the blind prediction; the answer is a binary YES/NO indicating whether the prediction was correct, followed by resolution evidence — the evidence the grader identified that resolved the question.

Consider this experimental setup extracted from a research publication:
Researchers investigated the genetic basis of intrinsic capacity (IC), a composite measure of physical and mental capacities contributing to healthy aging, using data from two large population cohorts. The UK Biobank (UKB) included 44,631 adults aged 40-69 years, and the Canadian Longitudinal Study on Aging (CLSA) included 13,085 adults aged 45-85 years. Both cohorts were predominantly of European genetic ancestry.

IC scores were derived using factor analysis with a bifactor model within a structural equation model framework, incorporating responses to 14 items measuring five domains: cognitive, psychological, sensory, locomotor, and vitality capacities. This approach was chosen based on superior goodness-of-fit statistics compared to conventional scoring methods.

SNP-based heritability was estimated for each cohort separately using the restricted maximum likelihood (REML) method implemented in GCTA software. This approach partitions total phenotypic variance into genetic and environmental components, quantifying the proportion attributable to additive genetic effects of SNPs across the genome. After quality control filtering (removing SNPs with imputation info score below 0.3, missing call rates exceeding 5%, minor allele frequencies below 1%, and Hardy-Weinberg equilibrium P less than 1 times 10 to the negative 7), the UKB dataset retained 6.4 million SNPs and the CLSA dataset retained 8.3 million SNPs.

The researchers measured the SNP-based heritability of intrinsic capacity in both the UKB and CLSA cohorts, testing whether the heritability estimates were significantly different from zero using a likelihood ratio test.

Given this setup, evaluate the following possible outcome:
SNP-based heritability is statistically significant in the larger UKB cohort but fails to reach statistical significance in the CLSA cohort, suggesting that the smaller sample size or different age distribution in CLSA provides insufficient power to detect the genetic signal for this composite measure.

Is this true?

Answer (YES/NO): NO